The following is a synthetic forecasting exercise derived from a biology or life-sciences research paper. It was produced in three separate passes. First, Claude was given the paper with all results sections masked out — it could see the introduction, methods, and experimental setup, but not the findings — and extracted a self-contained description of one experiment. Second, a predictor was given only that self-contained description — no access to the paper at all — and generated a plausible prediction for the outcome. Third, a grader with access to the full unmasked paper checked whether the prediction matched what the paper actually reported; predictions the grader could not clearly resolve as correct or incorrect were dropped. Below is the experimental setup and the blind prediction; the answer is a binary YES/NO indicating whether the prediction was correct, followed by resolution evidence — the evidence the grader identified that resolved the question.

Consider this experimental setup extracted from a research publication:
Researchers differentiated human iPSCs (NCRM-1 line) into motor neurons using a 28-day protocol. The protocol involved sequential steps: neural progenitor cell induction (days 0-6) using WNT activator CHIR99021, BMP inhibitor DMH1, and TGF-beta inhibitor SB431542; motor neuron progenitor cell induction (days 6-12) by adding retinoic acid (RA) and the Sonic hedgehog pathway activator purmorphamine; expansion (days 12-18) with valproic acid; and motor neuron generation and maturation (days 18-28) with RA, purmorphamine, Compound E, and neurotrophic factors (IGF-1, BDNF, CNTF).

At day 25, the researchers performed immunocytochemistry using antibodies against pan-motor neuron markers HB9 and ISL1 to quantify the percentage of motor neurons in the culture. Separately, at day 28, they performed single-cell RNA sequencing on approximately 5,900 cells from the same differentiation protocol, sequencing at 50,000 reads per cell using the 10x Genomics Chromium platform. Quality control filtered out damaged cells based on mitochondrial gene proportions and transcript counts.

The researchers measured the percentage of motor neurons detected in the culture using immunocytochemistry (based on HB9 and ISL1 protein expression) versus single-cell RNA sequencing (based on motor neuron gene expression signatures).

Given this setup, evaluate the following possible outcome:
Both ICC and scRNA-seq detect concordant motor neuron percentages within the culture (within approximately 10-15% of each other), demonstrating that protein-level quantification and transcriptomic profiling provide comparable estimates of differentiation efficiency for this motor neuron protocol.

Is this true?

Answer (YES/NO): NO